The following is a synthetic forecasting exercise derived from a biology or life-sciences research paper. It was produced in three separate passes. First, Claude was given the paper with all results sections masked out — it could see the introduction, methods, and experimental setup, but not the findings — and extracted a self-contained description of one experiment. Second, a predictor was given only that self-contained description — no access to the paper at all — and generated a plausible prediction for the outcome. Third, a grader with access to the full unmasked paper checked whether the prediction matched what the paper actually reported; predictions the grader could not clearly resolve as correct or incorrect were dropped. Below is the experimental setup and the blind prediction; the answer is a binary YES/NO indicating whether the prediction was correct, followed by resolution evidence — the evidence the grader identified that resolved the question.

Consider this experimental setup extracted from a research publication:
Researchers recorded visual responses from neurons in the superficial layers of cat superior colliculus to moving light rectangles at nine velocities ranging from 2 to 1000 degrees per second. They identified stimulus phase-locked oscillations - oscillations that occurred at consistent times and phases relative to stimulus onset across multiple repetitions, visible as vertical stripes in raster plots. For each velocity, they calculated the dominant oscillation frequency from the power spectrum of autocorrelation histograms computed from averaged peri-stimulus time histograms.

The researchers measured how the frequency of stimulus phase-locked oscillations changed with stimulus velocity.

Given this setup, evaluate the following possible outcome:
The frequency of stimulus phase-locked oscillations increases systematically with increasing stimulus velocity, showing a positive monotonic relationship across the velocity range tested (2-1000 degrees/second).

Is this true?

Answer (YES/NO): NO